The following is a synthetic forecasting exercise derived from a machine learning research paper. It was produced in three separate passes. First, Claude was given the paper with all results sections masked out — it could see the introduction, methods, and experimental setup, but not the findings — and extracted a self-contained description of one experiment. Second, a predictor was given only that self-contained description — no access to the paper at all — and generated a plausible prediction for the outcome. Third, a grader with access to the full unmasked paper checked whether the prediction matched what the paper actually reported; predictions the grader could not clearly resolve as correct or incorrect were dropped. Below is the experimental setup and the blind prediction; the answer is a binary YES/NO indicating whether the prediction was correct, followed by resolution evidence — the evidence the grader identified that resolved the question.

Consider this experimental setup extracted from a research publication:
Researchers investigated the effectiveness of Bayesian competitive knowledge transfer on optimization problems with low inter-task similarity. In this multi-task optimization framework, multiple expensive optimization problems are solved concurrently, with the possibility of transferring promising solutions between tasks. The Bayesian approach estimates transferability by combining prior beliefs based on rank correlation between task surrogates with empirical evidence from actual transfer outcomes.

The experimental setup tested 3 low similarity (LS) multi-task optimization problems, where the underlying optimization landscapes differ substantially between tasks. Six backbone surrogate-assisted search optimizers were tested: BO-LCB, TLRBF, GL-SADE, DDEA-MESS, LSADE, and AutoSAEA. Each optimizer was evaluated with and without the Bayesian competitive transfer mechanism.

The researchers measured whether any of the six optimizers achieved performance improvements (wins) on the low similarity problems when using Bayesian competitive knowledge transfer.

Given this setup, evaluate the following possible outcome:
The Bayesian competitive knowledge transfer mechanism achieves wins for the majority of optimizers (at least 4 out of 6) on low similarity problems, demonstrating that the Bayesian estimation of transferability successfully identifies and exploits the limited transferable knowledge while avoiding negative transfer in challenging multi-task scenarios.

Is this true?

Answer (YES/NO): NO